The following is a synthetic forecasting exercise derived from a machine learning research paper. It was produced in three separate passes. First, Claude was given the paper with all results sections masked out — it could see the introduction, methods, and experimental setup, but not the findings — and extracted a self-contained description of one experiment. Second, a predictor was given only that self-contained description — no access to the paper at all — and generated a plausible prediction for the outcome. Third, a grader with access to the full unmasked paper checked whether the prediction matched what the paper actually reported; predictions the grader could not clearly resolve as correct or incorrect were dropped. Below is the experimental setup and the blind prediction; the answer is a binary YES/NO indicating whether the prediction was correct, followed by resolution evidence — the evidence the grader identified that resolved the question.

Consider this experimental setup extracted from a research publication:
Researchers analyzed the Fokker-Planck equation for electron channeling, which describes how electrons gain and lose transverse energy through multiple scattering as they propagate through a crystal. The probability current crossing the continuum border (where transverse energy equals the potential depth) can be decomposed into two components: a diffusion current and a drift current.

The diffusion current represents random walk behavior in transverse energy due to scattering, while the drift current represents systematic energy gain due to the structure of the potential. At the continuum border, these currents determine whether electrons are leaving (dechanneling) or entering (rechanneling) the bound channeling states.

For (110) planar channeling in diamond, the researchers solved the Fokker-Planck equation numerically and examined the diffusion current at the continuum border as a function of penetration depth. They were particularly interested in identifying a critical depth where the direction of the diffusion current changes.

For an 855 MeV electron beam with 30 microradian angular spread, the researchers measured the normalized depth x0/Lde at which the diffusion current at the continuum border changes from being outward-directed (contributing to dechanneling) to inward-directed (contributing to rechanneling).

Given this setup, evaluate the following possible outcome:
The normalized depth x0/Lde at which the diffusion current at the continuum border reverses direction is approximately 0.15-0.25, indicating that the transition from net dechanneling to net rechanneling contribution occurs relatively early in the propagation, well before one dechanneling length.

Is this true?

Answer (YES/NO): NO